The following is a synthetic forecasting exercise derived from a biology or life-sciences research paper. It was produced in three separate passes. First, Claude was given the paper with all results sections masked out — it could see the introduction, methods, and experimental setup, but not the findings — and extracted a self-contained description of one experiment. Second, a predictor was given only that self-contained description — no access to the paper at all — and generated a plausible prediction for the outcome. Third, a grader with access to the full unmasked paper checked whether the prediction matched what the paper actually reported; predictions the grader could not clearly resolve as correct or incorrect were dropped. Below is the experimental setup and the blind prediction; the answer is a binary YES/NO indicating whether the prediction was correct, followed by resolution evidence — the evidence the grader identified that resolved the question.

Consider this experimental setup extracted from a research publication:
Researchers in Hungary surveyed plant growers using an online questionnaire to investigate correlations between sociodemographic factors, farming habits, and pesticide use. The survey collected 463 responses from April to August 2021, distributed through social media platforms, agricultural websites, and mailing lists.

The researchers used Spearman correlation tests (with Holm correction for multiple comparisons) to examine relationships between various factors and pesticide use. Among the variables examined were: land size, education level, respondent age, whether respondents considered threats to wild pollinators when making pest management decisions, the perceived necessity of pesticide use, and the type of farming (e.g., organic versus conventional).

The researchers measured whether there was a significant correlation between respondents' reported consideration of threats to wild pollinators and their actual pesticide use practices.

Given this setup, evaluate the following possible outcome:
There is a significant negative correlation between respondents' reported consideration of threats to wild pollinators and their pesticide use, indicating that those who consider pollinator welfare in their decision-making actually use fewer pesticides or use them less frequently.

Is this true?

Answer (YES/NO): NO